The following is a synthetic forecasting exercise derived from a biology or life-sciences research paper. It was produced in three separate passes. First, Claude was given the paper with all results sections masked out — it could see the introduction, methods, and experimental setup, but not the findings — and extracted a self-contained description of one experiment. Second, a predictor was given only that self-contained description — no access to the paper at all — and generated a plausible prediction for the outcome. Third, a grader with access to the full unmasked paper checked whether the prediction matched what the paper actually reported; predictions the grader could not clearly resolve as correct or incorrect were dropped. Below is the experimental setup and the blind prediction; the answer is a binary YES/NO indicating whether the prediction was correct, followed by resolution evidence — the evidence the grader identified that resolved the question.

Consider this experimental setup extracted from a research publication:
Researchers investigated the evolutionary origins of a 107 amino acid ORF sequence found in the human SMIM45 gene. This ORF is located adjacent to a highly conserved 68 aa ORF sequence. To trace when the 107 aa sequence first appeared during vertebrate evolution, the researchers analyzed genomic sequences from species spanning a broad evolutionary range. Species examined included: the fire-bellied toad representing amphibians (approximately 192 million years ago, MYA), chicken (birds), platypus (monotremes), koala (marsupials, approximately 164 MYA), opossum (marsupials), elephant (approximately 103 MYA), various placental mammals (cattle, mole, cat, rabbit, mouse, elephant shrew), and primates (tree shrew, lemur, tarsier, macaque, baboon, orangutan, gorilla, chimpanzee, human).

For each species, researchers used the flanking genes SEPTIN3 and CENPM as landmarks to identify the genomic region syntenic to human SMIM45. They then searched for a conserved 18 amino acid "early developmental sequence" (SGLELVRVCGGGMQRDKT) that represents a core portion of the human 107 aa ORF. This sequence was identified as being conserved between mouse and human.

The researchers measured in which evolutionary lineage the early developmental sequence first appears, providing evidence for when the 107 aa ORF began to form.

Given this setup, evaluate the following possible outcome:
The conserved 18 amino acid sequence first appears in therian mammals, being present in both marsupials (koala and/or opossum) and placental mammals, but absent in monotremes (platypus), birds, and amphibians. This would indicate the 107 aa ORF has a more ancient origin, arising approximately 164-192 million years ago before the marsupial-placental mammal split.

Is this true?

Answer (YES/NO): NO